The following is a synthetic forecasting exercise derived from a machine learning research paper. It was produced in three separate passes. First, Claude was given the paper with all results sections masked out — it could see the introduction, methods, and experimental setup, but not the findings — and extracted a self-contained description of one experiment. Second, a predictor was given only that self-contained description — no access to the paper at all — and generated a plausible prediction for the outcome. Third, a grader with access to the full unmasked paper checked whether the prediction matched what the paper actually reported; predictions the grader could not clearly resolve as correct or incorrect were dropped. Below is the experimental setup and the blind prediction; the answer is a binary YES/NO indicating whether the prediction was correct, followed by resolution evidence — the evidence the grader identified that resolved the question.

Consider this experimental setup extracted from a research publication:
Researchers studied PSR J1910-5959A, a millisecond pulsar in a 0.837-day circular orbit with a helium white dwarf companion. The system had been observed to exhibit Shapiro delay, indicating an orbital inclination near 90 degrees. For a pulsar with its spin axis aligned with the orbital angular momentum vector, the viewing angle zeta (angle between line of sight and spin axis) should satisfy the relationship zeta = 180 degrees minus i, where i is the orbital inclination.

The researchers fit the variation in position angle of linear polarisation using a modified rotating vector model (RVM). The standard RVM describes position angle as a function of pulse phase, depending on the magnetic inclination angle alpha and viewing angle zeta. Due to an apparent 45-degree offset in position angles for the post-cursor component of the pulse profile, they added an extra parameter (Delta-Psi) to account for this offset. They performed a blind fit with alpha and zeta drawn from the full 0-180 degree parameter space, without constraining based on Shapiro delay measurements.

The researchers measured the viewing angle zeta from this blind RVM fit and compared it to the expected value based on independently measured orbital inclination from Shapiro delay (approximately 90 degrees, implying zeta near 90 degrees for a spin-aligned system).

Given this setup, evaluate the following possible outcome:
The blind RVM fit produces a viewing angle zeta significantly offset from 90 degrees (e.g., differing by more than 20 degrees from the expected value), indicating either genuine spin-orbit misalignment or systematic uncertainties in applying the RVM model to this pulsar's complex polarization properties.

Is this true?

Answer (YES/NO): NO